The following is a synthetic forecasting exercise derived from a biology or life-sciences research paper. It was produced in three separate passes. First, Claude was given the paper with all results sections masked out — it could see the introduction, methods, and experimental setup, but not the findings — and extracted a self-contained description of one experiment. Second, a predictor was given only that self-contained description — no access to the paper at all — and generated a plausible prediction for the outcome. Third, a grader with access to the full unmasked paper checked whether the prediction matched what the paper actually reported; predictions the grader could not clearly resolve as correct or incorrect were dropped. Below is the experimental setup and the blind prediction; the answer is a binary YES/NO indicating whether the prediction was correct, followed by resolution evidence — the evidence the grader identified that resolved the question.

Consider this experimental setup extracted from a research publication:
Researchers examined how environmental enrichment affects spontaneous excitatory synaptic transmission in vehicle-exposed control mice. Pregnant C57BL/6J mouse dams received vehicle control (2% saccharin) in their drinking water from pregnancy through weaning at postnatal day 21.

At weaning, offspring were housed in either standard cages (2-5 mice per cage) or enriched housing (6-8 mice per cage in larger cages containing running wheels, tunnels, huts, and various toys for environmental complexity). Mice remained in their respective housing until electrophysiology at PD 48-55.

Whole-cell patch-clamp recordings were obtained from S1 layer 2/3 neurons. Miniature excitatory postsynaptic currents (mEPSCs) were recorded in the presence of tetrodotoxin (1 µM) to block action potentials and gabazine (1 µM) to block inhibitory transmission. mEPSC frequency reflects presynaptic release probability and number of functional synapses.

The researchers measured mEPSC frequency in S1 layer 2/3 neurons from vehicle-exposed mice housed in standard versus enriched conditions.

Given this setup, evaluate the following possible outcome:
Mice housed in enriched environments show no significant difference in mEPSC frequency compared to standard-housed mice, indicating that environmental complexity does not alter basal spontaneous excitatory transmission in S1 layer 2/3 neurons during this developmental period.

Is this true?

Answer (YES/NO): NO